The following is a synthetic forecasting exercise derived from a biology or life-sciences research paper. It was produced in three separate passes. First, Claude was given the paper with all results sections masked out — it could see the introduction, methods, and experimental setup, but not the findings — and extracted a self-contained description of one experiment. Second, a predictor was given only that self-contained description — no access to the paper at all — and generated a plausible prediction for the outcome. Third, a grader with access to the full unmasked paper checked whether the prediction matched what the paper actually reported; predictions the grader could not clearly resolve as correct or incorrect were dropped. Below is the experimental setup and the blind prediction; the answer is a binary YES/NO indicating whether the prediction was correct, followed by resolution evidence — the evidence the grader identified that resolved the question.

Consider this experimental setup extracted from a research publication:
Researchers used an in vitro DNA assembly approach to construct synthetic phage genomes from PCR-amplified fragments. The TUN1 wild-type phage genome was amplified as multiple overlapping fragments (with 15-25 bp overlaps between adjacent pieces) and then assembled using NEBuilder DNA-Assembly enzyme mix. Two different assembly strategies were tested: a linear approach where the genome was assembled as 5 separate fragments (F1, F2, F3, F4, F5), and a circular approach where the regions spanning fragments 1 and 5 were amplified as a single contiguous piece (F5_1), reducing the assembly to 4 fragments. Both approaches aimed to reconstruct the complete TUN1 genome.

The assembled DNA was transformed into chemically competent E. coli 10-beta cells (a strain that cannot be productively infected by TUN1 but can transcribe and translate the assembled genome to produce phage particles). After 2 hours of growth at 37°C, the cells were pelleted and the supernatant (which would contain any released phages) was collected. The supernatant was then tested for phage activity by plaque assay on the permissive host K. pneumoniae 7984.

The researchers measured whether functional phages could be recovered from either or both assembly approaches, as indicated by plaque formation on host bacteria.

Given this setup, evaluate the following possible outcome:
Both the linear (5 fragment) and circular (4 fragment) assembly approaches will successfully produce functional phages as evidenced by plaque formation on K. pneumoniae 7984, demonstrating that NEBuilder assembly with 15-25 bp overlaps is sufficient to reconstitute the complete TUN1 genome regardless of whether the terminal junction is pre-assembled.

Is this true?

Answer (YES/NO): NO